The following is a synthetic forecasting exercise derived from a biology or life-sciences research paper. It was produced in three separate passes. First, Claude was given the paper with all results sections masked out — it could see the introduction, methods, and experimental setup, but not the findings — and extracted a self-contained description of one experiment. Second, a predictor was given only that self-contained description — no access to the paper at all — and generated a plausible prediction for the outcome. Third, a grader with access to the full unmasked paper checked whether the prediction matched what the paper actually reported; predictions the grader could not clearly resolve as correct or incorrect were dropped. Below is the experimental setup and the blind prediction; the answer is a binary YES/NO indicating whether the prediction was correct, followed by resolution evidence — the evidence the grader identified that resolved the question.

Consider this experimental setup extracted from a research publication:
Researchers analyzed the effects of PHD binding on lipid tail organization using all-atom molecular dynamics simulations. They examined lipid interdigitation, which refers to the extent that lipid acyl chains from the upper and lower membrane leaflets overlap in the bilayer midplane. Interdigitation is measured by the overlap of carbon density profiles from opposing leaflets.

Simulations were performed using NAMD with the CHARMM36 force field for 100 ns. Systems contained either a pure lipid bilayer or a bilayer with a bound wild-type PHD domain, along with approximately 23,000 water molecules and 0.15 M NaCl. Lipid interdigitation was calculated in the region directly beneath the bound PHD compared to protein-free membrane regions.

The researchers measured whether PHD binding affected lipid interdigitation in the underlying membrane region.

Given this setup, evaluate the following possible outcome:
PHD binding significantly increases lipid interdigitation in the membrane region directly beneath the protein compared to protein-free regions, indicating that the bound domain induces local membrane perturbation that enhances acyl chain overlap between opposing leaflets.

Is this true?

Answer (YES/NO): NO